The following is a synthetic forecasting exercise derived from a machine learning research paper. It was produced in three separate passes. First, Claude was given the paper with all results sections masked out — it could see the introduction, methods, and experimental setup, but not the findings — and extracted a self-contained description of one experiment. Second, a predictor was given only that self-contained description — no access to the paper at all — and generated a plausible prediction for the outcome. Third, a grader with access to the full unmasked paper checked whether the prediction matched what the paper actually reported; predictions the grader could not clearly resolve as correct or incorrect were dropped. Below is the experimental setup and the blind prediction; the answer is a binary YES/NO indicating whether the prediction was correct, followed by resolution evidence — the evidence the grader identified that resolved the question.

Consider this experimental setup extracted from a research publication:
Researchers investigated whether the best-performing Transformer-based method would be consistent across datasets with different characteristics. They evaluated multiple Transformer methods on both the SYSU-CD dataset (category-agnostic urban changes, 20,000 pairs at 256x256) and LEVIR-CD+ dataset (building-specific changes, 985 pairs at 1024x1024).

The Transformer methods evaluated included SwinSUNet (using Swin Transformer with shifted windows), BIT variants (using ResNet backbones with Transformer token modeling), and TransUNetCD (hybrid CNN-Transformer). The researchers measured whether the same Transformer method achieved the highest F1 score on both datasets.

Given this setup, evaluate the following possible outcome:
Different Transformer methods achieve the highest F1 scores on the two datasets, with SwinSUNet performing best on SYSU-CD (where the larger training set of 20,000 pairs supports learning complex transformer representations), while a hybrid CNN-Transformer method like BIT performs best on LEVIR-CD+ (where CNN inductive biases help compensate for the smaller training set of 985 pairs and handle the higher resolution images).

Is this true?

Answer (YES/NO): NO